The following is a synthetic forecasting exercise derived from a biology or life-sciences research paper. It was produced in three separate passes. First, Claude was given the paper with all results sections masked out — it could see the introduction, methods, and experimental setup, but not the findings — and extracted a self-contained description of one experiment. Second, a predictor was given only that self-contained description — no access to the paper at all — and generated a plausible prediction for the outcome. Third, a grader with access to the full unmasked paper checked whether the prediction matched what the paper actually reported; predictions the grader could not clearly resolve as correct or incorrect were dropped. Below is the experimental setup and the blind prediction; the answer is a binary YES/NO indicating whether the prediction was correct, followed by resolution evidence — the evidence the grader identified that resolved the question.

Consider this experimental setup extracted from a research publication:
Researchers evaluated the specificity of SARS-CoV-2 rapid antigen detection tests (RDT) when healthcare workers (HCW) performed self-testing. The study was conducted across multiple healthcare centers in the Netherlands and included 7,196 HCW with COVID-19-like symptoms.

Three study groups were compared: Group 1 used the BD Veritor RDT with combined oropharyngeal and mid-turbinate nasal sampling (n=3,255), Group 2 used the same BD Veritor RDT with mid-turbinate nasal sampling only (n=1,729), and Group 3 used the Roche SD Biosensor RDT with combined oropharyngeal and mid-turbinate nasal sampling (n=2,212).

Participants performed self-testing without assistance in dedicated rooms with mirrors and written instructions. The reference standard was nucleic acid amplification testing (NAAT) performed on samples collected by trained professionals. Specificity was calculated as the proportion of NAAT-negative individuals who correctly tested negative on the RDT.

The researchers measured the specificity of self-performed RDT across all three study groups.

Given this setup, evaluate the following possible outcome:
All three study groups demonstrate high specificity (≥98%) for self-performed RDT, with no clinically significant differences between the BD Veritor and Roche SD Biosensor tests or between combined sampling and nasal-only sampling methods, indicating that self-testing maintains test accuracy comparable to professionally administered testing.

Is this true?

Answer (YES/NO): YES